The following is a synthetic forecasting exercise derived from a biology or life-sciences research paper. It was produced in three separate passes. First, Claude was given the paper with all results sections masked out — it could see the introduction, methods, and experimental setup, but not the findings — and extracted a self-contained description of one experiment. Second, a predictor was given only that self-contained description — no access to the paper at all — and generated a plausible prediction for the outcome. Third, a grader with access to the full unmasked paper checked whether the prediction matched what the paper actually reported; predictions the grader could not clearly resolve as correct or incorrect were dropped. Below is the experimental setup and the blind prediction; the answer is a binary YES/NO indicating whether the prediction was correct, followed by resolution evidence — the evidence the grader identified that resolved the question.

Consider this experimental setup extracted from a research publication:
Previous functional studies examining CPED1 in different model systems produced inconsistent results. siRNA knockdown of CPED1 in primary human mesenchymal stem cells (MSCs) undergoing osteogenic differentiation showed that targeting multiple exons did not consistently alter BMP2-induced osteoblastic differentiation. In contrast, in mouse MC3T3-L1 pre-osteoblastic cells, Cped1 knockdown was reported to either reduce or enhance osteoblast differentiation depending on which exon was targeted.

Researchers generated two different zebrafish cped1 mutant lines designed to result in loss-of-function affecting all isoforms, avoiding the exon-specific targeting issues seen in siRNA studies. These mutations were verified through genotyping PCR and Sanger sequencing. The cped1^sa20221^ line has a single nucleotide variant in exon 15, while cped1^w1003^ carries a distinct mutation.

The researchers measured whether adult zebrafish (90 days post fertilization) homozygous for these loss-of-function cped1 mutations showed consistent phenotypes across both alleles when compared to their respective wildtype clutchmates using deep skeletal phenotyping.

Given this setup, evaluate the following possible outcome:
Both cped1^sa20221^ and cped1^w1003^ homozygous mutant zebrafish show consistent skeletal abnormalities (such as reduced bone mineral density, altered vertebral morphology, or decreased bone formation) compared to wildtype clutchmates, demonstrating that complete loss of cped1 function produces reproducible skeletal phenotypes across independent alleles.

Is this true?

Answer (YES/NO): NO